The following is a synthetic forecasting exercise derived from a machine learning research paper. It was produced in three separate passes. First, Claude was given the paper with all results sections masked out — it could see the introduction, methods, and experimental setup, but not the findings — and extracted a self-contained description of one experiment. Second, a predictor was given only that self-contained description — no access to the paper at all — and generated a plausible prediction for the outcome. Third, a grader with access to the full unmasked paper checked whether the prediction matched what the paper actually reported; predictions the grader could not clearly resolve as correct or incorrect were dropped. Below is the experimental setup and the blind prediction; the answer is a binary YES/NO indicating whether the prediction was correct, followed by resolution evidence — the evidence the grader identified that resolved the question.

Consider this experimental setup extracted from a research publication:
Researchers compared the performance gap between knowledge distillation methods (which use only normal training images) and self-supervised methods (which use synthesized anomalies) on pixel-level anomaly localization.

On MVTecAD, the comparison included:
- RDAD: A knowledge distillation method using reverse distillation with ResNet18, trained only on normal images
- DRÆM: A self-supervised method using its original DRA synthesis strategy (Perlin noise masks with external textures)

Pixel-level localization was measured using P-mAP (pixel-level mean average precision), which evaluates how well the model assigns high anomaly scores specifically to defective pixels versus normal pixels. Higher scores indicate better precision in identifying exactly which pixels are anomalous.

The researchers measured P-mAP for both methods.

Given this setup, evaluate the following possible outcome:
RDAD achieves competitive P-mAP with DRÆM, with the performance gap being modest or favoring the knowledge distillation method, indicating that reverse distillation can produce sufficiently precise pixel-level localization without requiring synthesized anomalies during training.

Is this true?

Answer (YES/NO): NO